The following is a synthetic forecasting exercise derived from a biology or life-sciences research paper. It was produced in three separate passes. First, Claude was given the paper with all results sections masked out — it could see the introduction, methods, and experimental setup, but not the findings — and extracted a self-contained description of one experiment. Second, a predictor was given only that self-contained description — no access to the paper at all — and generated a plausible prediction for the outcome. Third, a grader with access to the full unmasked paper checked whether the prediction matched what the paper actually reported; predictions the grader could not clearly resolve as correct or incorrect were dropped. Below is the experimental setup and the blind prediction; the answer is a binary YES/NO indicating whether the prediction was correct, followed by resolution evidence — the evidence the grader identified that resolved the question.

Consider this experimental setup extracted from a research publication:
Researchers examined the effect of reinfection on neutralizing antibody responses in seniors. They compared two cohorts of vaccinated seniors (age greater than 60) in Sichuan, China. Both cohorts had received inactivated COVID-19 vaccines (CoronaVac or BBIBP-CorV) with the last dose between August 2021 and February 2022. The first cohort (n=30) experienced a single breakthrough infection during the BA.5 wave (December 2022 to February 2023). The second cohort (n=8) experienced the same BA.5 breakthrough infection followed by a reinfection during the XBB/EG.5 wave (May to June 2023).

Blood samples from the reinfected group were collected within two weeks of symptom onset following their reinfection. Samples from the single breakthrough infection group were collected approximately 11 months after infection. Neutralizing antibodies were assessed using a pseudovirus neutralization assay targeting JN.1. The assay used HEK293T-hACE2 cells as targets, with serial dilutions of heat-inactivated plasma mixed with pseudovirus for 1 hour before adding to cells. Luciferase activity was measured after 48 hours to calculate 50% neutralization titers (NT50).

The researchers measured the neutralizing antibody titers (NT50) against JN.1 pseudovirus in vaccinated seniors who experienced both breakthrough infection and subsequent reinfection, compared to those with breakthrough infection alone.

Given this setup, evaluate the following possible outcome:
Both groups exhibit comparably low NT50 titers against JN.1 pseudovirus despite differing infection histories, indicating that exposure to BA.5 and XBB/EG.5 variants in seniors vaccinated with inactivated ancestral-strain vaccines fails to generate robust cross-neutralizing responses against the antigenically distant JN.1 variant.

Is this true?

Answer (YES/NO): NO